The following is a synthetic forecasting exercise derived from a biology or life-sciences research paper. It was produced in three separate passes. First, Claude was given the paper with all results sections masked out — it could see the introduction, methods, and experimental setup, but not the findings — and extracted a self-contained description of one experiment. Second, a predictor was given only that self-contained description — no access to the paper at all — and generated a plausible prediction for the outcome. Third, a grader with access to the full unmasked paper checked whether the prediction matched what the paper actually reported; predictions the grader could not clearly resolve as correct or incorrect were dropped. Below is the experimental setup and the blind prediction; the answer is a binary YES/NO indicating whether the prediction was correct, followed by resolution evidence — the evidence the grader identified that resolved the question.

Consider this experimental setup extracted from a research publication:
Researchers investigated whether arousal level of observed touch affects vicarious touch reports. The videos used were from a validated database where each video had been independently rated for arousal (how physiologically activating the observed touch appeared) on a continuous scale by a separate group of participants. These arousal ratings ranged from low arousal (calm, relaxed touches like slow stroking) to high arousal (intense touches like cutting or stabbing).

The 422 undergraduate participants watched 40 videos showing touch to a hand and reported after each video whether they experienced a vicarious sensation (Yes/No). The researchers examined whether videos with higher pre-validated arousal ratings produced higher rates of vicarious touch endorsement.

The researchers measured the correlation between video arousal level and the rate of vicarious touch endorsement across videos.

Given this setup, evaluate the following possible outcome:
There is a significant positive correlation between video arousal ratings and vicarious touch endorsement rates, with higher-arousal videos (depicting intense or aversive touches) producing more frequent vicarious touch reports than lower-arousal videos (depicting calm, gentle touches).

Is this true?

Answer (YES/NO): YES